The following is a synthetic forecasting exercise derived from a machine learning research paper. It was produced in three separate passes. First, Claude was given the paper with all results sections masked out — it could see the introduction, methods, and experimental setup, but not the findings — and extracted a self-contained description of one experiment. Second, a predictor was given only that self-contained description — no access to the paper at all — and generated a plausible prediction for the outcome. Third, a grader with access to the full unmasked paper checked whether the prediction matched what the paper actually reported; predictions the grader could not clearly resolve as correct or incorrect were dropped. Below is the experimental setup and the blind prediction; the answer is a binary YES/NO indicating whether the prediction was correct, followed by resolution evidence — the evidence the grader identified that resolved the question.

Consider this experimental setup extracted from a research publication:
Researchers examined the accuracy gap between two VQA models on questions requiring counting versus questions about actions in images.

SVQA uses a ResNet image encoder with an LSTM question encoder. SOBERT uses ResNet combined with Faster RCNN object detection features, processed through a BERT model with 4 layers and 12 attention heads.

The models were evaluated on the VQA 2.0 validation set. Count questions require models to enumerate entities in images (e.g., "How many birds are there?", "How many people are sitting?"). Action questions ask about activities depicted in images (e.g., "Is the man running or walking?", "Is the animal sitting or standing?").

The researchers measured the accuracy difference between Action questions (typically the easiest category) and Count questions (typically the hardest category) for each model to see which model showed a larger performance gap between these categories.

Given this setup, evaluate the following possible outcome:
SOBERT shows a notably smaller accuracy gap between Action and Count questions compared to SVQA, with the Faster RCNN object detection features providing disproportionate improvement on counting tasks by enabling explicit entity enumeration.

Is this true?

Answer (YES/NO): YES